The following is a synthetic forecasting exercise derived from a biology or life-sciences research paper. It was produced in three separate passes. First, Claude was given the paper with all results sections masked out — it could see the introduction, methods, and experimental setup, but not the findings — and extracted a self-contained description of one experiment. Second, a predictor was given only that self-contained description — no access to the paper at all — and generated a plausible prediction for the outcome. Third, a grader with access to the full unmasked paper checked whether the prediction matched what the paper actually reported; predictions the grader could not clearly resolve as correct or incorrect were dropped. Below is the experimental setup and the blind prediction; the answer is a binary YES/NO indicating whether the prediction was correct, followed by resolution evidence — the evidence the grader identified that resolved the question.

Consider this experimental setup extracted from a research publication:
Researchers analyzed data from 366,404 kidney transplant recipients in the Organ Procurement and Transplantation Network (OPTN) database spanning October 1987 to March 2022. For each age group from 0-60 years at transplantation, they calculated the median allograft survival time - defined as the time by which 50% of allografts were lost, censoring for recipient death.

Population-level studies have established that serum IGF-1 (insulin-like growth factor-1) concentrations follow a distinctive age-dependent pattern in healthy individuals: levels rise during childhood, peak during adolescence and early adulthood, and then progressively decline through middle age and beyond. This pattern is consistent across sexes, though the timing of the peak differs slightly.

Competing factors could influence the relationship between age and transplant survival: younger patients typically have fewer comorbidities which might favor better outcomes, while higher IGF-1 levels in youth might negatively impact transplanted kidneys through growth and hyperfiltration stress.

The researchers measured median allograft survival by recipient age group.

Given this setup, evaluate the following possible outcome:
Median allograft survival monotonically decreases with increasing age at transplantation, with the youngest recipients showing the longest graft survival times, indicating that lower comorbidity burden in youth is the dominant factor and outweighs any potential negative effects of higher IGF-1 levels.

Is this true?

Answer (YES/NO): NO